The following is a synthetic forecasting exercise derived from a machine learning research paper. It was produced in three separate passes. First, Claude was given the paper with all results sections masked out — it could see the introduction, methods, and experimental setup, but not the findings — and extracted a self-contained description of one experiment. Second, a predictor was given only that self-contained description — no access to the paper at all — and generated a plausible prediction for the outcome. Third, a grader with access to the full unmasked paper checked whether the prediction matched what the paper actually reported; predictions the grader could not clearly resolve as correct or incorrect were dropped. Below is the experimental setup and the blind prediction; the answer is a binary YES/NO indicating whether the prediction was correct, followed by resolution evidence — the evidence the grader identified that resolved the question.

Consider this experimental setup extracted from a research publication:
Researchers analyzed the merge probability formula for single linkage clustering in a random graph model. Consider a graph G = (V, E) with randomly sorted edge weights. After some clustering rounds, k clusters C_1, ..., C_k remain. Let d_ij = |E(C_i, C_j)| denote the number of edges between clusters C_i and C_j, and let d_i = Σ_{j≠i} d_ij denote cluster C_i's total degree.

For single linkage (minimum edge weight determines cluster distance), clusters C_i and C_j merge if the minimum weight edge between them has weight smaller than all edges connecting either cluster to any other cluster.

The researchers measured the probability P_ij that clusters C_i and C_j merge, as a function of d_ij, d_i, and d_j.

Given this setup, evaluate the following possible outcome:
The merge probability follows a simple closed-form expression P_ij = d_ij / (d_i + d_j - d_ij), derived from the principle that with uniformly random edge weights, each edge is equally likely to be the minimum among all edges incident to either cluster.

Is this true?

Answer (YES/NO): NO